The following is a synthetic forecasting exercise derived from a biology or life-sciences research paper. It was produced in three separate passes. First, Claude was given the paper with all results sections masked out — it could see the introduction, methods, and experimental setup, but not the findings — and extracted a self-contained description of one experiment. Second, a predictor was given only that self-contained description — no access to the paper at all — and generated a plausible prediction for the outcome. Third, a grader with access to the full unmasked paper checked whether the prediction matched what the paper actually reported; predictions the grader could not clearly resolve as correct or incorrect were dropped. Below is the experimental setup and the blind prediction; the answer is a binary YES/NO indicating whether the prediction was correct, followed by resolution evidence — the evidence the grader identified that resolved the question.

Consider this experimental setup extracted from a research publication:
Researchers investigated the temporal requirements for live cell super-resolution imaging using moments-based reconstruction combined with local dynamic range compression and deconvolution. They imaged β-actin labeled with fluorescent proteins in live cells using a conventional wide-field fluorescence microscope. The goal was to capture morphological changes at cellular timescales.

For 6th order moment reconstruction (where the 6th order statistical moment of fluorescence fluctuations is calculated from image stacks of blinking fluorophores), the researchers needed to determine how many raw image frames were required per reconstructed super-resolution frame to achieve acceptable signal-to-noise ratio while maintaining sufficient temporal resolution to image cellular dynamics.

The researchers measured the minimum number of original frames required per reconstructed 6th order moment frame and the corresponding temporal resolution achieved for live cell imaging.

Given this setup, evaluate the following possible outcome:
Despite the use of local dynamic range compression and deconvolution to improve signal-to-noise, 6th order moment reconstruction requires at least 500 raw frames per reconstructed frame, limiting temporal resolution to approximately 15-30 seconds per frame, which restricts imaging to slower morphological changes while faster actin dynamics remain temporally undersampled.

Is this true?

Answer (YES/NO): NO